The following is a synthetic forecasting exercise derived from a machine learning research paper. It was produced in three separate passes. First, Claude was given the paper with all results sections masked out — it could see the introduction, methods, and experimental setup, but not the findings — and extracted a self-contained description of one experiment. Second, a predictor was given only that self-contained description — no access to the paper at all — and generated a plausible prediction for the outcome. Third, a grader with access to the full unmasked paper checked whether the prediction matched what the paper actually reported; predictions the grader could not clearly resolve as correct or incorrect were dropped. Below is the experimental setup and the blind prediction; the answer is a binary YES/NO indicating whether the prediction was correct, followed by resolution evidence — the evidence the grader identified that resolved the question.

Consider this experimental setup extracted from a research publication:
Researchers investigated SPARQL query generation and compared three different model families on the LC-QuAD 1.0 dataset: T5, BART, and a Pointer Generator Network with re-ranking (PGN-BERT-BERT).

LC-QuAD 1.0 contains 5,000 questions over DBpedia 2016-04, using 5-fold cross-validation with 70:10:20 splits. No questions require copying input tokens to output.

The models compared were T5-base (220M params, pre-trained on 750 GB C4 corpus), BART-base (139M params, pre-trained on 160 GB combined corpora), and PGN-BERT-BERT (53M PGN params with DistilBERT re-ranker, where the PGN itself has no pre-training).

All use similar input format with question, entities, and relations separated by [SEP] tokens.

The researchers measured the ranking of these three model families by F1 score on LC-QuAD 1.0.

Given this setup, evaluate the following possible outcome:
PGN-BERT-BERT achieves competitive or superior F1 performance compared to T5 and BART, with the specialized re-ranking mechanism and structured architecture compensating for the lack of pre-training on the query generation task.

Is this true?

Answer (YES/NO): YES